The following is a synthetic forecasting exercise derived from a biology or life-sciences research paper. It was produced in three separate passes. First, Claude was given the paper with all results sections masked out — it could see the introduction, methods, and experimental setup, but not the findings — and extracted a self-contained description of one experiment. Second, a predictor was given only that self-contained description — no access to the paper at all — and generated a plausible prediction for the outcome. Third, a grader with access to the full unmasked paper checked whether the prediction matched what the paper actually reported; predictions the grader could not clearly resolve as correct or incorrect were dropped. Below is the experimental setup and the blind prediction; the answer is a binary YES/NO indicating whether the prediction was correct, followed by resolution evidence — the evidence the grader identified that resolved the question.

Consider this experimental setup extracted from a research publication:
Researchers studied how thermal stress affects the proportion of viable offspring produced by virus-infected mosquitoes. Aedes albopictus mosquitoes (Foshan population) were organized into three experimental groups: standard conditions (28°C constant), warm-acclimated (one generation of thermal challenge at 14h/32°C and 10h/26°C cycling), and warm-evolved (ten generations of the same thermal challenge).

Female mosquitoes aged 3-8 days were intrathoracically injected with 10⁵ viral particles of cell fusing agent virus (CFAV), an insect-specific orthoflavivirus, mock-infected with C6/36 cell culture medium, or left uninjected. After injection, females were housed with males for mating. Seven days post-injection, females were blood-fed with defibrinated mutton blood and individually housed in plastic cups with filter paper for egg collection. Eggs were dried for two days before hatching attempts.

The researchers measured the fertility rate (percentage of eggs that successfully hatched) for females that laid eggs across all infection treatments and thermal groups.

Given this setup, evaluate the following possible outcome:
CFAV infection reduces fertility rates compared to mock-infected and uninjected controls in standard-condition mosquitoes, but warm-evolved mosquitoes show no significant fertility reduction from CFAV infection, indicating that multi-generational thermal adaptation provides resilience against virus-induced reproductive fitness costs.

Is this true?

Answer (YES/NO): NO